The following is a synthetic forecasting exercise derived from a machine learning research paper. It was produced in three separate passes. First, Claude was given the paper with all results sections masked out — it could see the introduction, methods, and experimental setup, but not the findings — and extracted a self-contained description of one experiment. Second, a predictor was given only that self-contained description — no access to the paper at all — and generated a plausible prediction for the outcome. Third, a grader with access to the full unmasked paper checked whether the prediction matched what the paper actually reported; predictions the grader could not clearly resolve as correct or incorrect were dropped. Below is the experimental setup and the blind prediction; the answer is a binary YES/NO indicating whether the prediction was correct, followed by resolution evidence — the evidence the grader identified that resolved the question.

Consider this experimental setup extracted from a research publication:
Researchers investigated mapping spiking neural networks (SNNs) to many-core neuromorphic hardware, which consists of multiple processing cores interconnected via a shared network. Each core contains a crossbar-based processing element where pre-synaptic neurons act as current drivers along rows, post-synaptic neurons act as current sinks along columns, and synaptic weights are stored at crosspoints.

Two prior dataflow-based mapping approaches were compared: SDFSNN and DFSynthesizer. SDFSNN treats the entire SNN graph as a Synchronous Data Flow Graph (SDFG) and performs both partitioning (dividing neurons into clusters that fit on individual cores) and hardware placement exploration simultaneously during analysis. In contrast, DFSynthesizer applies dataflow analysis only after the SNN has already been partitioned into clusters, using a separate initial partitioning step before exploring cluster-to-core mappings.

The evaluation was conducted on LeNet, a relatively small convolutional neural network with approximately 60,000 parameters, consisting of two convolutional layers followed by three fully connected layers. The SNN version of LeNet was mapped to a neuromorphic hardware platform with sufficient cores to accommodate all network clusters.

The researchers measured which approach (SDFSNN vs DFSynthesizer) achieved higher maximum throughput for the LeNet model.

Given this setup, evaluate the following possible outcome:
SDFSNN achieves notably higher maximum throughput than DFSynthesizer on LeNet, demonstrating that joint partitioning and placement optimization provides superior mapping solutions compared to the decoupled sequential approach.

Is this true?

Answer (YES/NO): YES